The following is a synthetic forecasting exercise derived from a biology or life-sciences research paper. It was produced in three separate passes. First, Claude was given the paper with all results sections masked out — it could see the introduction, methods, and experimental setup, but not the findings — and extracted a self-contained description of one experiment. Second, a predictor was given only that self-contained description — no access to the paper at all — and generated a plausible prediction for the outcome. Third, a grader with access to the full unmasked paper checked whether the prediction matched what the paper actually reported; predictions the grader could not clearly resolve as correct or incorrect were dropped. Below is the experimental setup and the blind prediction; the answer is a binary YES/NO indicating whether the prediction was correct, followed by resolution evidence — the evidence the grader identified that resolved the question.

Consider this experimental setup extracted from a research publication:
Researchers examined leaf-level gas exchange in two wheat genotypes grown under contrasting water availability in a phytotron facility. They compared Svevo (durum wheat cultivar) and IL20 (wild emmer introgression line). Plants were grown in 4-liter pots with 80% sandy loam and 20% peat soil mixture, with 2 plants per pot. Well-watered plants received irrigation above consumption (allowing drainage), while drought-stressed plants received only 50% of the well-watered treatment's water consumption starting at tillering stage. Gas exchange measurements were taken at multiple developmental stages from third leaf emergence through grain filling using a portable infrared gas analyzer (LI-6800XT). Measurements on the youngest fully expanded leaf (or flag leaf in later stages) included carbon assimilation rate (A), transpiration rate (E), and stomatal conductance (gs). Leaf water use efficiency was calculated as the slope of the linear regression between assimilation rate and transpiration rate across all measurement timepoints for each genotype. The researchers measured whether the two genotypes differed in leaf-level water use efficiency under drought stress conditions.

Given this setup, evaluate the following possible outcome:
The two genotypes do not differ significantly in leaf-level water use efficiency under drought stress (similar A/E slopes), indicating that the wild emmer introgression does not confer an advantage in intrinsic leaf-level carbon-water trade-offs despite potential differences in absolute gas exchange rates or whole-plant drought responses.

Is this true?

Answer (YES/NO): NO